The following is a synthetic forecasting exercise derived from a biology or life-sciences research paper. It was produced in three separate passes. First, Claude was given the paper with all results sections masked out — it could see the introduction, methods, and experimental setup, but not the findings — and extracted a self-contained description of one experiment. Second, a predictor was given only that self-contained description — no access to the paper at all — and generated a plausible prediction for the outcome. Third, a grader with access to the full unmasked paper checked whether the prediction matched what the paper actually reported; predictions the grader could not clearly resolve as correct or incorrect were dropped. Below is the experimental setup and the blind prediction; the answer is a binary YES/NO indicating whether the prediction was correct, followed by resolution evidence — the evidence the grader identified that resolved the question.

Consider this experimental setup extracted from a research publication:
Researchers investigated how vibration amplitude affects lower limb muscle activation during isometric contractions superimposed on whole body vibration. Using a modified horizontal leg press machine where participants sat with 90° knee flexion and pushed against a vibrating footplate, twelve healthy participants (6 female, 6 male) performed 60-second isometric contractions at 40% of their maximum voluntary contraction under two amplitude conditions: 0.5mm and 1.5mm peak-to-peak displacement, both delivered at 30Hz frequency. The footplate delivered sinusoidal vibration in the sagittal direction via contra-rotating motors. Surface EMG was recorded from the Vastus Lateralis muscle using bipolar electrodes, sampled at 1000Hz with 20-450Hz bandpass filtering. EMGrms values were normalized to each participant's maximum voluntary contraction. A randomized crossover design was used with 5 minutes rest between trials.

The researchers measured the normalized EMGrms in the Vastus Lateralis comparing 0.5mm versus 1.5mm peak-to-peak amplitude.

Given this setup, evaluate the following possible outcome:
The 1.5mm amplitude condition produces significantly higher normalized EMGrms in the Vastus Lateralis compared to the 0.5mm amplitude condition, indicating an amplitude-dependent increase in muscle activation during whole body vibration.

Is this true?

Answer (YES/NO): NO